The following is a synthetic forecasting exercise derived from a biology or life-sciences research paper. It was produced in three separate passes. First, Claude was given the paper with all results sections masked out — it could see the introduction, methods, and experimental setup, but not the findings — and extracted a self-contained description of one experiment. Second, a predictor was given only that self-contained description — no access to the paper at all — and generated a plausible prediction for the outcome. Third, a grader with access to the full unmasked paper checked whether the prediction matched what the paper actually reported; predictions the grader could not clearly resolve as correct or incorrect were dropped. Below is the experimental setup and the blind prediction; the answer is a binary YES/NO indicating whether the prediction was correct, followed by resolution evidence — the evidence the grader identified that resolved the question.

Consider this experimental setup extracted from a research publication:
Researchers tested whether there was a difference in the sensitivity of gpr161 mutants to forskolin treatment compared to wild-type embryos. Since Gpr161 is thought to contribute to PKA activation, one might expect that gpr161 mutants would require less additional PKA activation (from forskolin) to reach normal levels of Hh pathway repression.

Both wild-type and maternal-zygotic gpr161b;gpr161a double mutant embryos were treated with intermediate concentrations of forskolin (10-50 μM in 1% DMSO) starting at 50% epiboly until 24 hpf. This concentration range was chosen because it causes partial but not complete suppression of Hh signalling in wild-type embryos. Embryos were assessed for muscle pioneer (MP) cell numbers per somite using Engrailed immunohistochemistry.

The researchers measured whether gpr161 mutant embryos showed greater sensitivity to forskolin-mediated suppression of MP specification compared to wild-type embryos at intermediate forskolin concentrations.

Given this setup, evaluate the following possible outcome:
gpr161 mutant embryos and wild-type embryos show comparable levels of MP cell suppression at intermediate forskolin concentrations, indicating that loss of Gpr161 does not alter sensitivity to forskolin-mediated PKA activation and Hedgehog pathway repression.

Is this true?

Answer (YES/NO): NO